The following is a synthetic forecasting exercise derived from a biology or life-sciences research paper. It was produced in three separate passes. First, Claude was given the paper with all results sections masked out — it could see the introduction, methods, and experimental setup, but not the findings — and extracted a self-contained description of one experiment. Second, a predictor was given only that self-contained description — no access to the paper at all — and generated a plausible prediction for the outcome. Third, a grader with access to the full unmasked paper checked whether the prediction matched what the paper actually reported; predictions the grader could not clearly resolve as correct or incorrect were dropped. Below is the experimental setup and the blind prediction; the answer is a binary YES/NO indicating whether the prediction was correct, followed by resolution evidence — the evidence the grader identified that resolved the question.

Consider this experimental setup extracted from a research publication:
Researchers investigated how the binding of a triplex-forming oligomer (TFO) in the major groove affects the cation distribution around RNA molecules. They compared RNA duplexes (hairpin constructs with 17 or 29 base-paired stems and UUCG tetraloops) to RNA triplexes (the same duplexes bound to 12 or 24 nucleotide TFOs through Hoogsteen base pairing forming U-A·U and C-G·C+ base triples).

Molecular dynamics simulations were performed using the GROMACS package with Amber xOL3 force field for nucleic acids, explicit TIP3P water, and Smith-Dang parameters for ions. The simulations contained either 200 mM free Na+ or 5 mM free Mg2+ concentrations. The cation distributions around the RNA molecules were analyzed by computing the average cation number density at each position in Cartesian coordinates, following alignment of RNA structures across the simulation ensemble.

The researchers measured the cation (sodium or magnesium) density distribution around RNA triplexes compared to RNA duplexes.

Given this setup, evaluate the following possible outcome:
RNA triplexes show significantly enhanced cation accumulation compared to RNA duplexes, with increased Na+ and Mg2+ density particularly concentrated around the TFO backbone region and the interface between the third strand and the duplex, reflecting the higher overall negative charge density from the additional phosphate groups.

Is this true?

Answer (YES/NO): YES